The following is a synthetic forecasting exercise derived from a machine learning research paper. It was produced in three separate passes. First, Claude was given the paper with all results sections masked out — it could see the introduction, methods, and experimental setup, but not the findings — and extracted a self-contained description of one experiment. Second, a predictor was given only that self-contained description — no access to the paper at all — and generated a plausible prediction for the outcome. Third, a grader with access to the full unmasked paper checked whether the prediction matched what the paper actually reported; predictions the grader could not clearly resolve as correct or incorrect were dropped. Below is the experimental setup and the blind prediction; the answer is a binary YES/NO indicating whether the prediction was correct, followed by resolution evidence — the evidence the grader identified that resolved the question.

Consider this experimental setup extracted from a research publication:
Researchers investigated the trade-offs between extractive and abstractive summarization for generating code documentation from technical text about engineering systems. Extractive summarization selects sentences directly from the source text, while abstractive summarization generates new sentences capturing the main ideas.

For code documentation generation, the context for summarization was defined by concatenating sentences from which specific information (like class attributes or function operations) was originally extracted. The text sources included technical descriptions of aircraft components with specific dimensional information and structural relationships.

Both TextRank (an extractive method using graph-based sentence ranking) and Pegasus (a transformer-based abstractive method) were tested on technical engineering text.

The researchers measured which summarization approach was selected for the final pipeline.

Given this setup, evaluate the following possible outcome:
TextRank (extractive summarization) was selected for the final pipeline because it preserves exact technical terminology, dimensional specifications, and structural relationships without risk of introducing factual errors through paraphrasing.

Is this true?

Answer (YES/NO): YES